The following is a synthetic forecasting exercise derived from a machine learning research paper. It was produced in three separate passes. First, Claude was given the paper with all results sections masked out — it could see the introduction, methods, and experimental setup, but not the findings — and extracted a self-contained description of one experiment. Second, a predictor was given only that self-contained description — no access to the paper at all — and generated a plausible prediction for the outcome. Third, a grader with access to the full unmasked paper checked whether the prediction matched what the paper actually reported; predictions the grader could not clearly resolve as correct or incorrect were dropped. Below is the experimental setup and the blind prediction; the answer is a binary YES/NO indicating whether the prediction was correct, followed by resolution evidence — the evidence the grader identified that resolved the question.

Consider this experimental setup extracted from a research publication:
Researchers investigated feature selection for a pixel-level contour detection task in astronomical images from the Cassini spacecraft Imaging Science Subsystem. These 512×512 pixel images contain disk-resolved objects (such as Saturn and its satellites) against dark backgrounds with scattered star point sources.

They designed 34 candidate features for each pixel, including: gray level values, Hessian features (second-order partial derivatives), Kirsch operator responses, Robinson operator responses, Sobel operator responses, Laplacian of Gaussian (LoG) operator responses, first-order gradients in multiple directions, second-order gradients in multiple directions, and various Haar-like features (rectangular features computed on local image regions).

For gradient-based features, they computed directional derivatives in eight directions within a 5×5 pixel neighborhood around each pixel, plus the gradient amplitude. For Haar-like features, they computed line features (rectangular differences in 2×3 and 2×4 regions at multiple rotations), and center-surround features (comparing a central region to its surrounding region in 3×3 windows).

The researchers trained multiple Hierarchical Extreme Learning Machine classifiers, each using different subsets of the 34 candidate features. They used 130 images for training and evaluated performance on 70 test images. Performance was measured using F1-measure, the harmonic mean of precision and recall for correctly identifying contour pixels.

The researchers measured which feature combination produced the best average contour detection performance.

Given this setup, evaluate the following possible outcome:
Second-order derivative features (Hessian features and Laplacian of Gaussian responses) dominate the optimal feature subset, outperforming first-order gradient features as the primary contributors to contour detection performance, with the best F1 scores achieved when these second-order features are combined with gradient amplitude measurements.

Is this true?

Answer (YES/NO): NO